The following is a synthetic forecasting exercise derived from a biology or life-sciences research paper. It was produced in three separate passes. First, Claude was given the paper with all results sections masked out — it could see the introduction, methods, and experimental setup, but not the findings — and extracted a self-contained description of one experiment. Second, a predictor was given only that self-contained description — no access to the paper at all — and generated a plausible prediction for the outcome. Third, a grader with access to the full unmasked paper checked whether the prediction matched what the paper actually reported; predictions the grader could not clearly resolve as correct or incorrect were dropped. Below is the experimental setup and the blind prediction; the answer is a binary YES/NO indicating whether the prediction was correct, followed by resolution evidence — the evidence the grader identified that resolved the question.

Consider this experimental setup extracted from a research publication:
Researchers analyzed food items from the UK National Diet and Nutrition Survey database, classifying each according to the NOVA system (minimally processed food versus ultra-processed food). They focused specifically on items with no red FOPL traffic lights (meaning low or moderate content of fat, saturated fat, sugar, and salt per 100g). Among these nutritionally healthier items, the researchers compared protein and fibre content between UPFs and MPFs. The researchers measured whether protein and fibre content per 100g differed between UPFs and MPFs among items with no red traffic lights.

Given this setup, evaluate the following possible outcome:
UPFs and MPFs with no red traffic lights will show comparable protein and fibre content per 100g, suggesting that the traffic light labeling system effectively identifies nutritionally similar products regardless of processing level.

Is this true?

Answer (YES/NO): NO